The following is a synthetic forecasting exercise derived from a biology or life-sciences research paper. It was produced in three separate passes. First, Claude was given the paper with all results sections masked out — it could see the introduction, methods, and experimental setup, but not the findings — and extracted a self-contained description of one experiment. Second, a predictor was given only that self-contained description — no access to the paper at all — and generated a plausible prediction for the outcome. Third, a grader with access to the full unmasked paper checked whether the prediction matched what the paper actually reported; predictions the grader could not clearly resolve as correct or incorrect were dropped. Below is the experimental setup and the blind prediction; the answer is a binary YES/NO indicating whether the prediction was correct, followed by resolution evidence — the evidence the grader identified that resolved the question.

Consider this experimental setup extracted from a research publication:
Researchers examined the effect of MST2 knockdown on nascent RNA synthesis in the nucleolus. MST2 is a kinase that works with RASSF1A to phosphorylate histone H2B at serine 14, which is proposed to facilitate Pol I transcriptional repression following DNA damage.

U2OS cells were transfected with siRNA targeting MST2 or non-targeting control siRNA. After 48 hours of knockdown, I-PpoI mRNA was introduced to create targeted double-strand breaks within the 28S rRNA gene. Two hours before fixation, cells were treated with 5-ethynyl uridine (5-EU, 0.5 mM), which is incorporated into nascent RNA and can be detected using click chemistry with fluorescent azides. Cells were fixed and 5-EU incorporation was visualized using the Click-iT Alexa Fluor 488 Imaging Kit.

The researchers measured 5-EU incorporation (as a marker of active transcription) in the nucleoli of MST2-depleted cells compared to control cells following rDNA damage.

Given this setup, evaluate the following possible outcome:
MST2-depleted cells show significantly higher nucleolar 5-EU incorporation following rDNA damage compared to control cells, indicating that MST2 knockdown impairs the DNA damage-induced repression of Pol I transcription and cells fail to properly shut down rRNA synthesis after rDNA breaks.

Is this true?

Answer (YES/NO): YES